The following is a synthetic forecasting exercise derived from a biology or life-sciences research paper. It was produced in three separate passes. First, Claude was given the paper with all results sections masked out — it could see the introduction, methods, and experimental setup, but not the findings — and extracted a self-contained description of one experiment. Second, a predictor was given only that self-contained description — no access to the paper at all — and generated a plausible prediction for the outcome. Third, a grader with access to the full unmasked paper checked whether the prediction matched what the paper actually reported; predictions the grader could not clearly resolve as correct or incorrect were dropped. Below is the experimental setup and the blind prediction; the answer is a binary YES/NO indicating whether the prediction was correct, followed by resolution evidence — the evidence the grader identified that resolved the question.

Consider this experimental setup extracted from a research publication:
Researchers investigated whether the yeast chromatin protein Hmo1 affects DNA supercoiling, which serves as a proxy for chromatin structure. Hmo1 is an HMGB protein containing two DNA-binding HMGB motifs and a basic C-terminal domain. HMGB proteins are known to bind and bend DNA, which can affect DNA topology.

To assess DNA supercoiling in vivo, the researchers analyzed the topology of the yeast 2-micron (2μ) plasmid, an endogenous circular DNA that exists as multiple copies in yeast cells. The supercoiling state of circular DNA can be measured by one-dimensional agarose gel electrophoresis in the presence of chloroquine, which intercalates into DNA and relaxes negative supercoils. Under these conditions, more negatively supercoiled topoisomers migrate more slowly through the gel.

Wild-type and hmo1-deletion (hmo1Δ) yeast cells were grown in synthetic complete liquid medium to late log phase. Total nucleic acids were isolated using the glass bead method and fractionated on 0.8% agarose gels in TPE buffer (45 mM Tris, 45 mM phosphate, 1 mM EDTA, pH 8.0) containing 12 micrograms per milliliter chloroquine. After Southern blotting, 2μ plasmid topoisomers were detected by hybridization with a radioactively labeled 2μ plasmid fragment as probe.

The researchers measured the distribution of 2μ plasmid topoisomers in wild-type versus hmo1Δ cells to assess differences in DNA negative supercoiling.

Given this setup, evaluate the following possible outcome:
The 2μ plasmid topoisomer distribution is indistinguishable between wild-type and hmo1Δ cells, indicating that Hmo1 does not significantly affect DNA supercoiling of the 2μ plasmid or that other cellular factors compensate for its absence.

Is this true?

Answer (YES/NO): NO